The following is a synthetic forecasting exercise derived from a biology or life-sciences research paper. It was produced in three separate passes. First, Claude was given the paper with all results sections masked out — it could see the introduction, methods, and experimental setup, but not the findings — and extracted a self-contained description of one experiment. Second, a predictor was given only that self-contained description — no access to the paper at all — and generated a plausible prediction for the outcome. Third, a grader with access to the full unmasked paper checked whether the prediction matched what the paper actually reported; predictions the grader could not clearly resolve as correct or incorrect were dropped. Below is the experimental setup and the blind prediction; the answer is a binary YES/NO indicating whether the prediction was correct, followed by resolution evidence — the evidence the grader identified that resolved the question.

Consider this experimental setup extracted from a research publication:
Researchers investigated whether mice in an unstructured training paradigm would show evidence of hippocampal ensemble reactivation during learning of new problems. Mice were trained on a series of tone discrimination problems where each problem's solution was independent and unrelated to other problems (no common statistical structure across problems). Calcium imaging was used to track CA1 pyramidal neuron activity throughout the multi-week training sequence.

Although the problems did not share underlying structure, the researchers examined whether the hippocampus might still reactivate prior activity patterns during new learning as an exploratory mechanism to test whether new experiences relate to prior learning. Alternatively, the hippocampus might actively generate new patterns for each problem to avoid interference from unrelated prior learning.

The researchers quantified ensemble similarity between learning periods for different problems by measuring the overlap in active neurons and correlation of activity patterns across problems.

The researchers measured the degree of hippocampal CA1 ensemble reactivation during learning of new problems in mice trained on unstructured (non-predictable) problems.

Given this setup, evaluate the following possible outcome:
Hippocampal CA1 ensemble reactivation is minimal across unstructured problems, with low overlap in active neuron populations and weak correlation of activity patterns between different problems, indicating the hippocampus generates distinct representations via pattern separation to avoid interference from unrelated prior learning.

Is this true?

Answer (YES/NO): YES